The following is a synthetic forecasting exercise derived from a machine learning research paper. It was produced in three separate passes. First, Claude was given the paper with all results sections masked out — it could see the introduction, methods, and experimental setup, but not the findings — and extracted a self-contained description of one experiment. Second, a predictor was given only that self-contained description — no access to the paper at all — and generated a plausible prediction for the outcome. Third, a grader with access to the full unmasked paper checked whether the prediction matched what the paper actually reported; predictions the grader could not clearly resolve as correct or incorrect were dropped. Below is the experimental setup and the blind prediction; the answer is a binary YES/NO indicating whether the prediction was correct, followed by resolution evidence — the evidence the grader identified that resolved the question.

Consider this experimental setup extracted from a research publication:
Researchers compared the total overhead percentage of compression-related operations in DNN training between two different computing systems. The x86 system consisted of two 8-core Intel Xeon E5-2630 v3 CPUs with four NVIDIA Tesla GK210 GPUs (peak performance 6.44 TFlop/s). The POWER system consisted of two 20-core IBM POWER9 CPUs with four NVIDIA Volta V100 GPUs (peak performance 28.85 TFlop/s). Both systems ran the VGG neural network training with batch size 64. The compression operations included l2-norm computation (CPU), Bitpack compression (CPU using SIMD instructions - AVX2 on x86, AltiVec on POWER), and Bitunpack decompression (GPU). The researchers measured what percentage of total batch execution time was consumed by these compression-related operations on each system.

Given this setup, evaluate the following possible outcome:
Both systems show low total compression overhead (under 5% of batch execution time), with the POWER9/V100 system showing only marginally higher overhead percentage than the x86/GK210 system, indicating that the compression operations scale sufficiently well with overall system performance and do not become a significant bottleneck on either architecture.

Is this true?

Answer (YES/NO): NO